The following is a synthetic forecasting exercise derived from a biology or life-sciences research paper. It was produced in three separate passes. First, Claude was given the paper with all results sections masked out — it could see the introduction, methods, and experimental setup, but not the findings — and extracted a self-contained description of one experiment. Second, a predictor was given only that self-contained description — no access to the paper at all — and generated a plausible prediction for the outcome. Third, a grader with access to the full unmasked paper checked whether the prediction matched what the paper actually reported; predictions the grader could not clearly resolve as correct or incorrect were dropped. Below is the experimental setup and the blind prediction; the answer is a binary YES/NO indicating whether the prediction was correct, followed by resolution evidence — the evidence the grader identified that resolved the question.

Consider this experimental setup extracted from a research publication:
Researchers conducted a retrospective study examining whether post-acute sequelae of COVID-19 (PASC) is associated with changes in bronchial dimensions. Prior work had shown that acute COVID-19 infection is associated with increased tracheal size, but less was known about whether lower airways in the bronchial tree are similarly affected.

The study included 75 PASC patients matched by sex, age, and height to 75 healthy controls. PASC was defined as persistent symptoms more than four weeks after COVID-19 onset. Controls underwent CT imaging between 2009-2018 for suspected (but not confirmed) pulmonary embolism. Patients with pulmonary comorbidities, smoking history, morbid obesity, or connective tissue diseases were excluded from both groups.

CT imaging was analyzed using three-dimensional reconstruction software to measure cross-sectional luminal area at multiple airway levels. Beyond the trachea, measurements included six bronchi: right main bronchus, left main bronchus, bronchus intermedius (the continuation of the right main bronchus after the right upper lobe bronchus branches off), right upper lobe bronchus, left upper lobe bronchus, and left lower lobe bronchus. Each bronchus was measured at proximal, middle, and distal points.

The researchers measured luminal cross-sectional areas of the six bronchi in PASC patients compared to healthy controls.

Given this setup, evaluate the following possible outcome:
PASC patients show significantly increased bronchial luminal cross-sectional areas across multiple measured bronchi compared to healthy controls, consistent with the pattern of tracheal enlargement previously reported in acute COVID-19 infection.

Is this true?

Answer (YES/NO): YES